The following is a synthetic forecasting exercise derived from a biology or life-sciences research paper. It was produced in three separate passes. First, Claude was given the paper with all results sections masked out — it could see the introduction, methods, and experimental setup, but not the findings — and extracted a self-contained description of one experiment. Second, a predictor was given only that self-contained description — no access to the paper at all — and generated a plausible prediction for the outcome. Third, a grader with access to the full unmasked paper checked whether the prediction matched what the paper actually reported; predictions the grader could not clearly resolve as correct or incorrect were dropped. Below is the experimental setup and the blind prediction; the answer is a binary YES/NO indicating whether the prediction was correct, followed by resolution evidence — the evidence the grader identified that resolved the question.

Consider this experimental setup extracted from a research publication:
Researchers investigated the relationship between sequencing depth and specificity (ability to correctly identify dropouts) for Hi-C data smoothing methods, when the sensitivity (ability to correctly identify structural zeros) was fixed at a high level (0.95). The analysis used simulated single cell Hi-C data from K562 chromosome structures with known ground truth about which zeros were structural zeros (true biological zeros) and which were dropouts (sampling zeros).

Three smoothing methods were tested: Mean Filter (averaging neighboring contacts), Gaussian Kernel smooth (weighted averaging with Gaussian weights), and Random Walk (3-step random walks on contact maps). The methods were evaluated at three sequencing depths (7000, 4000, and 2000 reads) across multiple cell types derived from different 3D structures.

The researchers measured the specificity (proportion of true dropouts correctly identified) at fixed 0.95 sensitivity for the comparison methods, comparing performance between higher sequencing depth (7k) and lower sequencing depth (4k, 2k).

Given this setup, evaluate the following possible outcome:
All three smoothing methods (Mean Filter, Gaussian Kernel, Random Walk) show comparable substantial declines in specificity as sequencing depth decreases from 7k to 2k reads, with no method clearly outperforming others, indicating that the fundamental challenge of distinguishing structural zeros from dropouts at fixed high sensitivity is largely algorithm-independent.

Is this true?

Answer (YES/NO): NO